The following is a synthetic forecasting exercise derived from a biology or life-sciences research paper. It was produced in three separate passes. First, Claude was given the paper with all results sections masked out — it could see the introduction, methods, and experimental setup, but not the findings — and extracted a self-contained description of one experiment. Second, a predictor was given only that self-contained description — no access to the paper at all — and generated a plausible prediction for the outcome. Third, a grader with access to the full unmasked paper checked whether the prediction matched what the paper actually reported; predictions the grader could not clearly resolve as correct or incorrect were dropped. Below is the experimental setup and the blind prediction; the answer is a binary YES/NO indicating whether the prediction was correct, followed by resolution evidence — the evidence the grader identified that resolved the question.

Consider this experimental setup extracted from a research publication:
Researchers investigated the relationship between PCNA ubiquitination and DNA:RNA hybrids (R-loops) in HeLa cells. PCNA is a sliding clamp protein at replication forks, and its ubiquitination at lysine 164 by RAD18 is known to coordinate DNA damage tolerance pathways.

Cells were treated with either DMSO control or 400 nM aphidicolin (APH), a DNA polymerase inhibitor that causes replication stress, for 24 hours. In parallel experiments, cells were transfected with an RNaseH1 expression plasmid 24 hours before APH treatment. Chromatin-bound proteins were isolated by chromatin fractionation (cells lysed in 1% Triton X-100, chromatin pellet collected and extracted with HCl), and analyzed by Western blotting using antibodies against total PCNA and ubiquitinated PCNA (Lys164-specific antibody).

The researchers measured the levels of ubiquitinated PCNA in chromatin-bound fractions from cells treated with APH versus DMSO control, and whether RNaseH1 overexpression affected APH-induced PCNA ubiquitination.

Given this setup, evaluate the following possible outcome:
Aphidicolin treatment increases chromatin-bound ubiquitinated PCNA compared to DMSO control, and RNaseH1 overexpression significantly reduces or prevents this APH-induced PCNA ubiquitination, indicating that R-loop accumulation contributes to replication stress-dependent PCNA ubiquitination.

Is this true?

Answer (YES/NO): YES